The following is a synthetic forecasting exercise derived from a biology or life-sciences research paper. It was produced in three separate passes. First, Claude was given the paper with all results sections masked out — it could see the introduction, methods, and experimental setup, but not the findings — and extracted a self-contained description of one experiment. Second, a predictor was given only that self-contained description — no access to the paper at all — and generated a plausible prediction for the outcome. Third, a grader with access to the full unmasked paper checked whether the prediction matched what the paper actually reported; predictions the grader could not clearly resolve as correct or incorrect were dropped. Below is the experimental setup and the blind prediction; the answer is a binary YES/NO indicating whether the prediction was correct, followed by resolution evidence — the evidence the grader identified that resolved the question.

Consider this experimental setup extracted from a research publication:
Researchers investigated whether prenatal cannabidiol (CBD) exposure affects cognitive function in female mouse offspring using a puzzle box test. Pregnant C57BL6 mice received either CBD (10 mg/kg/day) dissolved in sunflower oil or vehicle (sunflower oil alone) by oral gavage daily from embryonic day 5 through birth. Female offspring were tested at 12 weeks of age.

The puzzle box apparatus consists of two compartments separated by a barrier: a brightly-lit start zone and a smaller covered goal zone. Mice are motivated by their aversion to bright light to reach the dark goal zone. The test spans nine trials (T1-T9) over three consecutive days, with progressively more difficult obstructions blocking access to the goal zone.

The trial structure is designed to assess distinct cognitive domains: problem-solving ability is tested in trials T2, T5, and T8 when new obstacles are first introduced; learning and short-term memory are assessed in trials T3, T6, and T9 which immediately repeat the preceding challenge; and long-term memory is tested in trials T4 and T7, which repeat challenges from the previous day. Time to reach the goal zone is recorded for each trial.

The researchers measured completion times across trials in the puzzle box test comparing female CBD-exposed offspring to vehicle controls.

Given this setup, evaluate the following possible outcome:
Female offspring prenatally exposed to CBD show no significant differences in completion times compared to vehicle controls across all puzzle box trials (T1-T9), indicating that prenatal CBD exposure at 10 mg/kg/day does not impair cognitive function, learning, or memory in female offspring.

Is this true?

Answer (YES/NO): NO